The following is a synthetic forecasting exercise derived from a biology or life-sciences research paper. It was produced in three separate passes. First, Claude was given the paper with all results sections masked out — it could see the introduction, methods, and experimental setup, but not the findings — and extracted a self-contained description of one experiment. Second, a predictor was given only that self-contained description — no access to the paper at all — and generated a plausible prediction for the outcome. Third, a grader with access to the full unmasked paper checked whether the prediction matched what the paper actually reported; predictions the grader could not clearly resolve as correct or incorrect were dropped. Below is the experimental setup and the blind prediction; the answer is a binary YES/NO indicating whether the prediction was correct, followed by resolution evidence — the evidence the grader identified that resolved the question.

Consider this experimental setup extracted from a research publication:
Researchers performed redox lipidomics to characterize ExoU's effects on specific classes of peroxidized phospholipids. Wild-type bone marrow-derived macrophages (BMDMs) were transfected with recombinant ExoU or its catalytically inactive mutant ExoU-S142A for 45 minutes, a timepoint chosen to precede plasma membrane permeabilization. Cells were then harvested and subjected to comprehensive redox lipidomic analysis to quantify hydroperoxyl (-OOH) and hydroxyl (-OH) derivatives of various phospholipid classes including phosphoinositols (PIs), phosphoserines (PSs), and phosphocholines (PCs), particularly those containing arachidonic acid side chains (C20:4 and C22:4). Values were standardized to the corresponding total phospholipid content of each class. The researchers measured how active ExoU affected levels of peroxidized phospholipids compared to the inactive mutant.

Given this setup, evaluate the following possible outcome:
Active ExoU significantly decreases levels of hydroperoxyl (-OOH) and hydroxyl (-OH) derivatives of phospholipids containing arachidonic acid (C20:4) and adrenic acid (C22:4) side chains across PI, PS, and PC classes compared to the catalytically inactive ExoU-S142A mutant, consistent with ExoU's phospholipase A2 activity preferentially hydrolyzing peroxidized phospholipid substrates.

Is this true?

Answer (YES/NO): YES